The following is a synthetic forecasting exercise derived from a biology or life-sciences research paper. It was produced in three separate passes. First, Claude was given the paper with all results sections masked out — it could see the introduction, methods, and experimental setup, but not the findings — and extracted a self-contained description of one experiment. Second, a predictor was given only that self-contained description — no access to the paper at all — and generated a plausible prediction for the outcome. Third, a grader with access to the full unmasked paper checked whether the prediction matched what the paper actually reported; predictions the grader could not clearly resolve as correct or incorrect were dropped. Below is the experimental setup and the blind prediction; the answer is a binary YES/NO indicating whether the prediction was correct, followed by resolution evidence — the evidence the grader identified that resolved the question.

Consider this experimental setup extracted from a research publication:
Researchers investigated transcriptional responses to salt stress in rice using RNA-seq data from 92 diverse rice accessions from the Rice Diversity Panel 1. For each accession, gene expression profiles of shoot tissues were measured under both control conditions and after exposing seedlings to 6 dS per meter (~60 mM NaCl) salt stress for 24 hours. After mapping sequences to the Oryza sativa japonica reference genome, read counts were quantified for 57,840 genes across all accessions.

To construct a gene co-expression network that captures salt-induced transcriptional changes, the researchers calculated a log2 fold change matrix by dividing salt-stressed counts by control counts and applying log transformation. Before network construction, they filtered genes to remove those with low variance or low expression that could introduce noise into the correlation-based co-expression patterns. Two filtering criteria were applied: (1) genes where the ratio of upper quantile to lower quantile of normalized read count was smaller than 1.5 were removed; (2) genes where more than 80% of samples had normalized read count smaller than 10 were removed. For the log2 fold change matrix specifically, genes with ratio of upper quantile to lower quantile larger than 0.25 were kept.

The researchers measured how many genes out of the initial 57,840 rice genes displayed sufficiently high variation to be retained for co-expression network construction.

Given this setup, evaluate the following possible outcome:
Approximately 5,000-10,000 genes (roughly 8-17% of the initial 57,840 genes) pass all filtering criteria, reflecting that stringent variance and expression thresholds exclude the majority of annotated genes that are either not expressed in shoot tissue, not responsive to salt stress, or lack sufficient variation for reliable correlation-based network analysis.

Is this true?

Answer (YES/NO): YES